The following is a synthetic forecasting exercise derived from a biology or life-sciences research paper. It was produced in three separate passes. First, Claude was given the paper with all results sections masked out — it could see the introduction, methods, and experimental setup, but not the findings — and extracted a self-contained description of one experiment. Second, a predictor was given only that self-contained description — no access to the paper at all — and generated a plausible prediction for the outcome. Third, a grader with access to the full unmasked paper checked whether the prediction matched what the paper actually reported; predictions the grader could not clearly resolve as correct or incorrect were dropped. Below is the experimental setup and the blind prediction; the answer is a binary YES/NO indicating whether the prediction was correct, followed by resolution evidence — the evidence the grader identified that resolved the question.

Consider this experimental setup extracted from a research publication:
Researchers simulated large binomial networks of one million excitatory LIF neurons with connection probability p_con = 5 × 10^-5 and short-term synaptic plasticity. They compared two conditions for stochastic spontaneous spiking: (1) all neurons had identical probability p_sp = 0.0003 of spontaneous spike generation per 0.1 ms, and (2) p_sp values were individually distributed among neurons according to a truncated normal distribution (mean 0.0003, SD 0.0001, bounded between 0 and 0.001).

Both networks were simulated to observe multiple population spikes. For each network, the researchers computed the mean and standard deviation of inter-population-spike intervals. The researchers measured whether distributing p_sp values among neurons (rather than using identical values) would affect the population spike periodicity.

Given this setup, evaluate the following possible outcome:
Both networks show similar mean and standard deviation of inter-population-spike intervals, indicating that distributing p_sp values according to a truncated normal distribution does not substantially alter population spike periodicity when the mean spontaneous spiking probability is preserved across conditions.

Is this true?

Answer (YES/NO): NO